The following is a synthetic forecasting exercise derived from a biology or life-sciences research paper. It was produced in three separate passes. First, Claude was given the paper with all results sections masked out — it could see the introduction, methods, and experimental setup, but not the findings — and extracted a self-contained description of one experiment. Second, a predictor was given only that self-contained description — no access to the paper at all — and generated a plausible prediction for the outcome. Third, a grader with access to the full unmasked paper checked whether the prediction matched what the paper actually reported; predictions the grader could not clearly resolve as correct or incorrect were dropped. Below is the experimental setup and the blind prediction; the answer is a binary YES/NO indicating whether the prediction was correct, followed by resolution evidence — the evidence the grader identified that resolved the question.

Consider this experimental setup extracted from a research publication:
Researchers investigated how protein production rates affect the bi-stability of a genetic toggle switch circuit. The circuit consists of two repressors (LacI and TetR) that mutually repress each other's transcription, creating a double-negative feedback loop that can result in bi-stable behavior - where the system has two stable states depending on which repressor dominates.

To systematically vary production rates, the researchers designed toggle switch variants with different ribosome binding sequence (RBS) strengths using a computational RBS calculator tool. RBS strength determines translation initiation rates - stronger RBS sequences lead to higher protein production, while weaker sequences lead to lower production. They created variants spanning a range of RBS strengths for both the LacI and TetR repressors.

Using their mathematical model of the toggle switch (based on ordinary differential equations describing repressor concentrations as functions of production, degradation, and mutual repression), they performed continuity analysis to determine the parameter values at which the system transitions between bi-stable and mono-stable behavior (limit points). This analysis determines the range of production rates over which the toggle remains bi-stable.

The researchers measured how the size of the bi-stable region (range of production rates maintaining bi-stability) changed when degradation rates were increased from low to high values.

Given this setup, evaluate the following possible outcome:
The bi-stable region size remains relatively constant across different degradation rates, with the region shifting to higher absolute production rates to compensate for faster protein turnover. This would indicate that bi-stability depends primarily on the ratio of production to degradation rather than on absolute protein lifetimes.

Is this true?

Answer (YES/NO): NO